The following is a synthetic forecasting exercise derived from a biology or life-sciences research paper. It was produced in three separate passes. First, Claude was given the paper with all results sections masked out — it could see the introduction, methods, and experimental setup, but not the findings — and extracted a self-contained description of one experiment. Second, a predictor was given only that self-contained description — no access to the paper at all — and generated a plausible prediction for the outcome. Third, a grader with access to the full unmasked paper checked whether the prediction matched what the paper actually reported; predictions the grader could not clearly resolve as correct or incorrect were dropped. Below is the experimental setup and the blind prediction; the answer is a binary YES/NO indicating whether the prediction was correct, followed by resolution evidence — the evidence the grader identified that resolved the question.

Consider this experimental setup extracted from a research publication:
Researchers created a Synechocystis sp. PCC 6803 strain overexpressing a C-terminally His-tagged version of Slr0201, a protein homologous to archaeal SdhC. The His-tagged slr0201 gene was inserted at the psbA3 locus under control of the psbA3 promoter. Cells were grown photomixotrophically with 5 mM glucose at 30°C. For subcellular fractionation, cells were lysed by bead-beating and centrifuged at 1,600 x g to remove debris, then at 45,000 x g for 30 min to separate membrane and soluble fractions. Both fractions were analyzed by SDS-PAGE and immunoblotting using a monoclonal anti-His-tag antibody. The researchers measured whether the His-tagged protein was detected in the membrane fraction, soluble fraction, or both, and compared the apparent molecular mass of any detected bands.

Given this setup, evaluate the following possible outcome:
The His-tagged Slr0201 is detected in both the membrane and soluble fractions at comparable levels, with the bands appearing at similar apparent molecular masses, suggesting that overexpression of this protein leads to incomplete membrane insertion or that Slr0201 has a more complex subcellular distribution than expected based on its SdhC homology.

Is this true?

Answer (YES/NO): NO